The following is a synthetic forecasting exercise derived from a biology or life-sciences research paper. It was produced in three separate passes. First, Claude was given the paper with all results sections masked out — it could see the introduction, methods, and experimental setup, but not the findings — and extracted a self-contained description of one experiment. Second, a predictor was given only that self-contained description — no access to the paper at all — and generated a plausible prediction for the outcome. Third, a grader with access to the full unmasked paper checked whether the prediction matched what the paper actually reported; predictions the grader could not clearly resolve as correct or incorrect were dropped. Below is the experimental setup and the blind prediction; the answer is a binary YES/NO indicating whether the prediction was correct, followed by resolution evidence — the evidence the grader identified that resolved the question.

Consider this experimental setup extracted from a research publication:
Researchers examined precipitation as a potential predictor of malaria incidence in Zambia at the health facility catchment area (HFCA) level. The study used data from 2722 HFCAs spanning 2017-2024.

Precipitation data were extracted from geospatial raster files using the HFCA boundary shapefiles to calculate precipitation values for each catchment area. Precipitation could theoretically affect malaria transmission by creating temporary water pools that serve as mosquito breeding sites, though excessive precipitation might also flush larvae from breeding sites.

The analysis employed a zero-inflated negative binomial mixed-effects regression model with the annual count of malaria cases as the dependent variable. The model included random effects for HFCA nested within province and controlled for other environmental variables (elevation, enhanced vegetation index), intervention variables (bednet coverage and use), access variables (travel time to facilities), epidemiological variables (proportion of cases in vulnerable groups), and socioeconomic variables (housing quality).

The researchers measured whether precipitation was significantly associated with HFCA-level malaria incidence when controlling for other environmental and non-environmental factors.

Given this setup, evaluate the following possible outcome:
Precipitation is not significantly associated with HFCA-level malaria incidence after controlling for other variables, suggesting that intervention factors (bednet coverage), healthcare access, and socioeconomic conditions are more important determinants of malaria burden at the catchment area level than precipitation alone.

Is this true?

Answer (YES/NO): NO